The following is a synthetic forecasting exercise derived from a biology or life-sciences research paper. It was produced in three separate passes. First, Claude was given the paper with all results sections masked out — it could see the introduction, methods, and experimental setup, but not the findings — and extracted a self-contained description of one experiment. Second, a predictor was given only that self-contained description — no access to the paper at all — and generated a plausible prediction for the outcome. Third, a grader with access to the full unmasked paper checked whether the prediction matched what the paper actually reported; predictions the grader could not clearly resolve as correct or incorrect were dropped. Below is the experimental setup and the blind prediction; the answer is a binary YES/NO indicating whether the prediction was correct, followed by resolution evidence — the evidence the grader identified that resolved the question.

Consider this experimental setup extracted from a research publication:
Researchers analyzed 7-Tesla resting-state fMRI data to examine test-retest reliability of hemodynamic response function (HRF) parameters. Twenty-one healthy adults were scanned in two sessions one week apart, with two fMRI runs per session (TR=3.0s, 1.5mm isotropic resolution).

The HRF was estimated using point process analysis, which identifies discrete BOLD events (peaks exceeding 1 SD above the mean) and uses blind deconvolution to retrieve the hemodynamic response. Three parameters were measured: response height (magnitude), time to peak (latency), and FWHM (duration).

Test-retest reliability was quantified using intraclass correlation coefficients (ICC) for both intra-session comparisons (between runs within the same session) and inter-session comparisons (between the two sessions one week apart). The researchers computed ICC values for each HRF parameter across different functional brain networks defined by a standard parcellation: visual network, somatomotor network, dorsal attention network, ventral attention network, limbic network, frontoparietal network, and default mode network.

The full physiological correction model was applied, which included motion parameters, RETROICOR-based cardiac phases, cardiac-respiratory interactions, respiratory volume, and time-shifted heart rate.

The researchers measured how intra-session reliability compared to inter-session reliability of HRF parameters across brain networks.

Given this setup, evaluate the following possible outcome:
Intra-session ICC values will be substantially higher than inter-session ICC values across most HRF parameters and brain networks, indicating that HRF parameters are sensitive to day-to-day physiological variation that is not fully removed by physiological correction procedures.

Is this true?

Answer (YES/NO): NO